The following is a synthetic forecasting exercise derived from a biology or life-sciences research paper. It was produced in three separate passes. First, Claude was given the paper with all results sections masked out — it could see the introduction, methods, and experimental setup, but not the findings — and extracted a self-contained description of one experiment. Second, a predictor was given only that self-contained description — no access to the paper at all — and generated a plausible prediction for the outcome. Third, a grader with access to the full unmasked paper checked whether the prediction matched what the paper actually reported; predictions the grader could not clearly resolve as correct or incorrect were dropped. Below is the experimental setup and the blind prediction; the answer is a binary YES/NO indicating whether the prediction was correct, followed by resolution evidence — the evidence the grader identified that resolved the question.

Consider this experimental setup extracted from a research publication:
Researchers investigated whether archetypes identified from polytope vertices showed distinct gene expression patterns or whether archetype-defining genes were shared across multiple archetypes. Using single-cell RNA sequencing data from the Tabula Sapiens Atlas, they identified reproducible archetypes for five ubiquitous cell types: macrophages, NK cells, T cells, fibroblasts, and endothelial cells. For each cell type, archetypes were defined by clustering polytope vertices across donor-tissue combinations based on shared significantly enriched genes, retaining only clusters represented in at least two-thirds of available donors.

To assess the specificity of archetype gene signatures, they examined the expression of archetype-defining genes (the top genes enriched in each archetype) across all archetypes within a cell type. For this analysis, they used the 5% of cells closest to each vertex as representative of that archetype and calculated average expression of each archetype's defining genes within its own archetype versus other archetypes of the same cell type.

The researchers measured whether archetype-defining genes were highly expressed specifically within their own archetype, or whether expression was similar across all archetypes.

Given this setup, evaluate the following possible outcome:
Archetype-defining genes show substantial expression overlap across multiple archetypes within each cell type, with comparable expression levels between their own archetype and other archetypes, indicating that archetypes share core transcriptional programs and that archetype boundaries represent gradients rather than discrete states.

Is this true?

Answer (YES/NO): NO